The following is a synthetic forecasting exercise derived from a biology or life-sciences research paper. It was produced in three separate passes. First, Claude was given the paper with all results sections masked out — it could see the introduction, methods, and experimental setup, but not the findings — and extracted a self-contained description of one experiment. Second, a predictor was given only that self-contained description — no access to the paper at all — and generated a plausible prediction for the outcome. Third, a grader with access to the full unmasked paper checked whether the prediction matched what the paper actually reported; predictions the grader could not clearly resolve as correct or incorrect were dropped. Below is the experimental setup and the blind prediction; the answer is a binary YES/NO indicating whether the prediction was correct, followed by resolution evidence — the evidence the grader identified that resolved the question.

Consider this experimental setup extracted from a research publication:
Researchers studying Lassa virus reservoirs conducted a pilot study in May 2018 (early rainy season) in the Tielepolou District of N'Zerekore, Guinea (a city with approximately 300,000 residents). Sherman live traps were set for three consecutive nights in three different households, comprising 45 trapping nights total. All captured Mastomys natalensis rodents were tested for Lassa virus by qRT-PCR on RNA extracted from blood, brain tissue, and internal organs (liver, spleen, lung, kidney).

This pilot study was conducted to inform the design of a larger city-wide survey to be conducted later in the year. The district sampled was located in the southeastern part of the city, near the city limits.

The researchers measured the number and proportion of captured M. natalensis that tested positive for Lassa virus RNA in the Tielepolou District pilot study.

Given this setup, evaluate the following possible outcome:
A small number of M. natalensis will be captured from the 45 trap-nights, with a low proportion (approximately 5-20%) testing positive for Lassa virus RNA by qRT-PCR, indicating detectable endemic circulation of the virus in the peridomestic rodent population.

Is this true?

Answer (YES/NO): NO